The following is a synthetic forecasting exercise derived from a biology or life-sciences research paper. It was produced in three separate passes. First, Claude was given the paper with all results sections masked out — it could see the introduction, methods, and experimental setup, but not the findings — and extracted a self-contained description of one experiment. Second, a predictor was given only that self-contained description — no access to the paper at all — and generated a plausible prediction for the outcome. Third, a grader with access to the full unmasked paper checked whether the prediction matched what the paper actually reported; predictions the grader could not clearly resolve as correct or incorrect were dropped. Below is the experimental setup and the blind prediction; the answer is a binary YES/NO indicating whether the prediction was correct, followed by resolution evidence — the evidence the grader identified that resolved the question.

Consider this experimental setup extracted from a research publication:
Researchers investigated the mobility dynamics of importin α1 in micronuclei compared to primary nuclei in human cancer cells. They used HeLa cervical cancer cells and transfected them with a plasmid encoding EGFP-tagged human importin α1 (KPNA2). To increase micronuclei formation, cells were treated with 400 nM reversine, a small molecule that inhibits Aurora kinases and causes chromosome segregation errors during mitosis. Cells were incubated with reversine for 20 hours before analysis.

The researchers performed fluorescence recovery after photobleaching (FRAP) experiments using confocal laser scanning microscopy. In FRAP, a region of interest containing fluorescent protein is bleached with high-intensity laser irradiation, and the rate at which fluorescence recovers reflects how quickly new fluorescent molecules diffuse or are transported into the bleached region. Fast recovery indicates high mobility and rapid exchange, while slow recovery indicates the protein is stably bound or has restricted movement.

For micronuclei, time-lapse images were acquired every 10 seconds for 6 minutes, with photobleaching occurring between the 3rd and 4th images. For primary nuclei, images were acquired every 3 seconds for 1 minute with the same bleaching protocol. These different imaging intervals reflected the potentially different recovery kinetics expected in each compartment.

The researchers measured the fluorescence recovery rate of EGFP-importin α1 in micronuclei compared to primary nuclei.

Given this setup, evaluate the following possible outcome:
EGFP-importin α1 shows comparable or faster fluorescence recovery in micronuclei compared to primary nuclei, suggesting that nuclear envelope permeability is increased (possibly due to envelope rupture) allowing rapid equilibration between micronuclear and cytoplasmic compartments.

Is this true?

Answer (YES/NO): NO